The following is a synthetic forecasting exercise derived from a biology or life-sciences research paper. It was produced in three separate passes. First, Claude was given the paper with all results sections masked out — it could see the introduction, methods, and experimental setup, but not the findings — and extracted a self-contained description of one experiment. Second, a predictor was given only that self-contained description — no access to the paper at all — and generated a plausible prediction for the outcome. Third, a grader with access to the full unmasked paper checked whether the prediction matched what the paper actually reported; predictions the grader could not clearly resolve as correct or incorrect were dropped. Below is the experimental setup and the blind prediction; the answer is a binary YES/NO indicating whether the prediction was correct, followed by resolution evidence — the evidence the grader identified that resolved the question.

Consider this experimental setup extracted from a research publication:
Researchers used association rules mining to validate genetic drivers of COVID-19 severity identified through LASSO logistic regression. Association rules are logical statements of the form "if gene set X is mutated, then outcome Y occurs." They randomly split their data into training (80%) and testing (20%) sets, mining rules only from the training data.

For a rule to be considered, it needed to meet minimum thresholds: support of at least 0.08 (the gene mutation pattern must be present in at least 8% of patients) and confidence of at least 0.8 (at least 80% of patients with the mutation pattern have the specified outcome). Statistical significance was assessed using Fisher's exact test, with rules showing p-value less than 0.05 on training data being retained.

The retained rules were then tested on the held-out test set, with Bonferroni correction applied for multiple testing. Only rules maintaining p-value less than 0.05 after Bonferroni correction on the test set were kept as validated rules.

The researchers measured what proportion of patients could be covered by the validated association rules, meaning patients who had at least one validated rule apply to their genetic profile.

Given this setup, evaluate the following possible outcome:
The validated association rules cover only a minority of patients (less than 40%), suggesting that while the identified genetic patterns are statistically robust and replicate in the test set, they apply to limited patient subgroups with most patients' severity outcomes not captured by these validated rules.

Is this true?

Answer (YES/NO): NO